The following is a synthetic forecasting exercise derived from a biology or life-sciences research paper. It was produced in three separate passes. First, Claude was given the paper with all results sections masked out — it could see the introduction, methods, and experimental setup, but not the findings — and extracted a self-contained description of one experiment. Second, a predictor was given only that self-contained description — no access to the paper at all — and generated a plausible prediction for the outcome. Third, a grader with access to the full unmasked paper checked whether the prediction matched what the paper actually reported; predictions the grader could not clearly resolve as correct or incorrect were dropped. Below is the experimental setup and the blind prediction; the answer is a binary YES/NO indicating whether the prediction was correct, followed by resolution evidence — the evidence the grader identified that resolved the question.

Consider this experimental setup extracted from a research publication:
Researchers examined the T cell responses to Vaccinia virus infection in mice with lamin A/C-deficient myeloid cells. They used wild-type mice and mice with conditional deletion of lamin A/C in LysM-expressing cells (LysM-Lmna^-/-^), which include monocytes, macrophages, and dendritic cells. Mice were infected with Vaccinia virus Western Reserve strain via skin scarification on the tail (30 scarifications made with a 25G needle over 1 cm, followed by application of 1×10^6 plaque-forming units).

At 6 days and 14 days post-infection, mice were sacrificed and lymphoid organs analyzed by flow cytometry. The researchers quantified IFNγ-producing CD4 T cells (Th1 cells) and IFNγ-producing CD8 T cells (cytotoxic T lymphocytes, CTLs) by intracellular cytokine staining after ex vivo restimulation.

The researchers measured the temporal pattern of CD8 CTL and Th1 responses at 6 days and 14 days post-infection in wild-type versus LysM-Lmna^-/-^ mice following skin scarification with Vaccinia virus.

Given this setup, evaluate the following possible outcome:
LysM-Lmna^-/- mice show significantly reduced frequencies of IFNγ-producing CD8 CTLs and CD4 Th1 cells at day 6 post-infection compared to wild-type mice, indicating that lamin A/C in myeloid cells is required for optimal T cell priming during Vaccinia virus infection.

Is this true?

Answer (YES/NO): NO